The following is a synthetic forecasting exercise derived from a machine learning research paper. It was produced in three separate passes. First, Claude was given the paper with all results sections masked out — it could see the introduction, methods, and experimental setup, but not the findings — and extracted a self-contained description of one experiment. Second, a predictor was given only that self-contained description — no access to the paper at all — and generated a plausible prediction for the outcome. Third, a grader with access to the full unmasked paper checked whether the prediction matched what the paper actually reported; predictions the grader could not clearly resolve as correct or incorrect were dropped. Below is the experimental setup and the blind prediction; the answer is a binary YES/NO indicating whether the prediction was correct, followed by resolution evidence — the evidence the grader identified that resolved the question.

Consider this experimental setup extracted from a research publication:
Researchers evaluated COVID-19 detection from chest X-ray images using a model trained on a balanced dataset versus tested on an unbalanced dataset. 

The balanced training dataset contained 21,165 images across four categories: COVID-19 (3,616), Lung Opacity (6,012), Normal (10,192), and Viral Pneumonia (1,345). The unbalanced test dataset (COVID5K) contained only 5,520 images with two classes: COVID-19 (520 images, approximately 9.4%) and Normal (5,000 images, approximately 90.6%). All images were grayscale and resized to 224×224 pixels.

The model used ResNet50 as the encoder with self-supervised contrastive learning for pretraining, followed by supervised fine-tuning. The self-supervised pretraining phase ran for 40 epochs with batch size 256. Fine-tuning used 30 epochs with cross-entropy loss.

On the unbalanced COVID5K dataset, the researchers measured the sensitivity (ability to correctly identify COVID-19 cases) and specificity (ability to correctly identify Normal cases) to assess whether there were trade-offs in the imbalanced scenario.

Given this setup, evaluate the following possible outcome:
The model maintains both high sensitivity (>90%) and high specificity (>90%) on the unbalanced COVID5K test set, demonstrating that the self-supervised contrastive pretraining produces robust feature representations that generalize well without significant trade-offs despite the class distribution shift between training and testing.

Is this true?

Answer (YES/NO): YES